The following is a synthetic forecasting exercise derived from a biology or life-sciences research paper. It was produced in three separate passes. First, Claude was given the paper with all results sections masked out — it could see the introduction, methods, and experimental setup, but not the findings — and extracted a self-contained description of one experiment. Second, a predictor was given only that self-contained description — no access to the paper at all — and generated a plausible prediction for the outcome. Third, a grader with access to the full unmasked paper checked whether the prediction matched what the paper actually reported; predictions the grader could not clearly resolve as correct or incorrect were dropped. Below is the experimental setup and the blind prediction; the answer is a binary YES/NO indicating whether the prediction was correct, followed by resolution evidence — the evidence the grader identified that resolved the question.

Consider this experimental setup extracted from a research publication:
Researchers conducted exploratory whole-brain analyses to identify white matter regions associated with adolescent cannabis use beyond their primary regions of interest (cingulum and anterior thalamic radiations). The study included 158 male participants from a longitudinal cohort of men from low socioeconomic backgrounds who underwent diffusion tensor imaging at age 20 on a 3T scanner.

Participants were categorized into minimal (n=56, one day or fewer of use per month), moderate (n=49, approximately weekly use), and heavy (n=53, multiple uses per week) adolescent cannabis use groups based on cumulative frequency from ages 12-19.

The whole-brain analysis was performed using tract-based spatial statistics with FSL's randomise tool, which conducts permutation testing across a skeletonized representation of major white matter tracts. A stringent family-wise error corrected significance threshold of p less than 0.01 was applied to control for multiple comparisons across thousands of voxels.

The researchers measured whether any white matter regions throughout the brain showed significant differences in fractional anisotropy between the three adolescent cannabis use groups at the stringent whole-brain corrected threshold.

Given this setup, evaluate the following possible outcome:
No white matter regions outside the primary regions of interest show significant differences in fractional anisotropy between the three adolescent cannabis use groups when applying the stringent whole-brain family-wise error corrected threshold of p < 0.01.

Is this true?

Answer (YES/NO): YES